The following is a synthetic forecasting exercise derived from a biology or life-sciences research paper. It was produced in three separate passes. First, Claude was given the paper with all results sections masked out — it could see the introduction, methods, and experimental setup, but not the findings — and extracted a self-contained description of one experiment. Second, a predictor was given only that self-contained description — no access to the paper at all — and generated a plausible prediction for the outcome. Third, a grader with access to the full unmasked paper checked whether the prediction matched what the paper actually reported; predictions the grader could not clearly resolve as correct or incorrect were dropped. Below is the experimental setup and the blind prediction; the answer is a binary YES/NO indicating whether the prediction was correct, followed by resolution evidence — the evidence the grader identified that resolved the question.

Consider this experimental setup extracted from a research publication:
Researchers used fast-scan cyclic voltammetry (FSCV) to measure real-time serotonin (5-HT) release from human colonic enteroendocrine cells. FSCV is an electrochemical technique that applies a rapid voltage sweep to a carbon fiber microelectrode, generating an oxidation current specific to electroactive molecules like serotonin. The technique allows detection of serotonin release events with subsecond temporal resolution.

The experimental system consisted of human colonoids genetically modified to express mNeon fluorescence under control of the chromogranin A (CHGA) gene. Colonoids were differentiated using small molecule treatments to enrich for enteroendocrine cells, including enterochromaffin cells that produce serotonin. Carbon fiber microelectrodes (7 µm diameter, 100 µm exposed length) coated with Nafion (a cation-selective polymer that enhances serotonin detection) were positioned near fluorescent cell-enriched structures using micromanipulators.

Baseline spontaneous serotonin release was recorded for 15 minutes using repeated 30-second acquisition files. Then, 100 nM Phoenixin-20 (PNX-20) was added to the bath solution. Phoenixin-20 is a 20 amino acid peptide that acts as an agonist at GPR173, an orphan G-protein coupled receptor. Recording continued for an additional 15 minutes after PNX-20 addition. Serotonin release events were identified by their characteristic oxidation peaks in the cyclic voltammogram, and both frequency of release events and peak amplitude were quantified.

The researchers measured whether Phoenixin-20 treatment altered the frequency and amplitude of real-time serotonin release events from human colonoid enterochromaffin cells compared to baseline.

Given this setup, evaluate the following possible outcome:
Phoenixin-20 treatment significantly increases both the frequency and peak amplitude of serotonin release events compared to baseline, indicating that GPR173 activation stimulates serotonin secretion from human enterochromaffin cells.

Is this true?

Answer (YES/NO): NO